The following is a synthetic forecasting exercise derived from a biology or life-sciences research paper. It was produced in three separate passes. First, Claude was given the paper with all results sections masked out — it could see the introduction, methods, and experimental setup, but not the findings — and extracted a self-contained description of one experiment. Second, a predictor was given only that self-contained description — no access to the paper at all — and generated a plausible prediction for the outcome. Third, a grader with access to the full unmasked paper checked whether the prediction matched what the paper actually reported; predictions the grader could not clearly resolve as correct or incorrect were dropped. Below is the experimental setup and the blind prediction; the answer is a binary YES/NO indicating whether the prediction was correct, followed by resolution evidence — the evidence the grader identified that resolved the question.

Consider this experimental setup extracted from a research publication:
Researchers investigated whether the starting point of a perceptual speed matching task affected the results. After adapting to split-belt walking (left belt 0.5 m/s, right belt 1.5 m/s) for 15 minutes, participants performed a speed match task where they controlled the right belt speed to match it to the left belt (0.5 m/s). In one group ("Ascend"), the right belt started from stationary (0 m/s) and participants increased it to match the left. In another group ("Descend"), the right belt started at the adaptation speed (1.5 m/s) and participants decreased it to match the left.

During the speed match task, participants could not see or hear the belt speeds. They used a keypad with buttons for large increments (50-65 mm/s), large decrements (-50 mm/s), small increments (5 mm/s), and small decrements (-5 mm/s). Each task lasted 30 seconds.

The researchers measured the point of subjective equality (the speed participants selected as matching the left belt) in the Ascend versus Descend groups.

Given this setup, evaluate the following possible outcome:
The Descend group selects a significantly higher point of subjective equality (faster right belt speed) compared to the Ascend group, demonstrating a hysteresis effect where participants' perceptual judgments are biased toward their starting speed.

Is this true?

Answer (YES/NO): NO